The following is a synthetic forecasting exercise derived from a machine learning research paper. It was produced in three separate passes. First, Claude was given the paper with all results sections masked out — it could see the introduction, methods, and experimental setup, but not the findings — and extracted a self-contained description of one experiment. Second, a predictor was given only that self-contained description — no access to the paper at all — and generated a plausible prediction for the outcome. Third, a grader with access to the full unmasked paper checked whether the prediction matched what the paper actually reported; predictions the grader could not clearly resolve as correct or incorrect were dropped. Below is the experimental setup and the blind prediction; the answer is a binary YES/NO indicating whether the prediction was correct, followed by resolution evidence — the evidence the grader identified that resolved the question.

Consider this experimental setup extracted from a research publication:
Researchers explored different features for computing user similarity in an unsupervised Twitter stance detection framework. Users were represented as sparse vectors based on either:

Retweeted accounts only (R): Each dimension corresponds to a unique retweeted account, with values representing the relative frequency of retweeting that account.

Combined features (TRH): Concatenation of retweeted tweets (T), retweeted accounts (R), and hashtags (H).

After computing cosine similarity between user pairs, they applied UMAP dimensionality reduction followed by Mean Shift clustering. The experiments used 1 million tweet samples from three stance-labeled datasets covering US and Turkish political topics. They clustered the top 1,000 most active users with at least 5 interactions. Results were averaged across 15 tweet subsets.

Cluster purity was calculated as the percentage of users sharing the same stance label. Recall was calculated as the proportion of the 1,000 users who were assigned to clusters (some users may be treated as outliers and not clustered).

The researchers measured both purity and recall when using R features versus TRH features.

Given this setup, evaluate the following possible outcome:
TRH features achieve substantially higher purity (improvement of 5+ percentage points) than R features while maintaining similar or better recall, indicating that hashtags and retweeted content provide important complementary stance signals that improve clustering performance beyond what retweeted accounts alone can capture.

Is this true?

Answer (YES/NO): NO